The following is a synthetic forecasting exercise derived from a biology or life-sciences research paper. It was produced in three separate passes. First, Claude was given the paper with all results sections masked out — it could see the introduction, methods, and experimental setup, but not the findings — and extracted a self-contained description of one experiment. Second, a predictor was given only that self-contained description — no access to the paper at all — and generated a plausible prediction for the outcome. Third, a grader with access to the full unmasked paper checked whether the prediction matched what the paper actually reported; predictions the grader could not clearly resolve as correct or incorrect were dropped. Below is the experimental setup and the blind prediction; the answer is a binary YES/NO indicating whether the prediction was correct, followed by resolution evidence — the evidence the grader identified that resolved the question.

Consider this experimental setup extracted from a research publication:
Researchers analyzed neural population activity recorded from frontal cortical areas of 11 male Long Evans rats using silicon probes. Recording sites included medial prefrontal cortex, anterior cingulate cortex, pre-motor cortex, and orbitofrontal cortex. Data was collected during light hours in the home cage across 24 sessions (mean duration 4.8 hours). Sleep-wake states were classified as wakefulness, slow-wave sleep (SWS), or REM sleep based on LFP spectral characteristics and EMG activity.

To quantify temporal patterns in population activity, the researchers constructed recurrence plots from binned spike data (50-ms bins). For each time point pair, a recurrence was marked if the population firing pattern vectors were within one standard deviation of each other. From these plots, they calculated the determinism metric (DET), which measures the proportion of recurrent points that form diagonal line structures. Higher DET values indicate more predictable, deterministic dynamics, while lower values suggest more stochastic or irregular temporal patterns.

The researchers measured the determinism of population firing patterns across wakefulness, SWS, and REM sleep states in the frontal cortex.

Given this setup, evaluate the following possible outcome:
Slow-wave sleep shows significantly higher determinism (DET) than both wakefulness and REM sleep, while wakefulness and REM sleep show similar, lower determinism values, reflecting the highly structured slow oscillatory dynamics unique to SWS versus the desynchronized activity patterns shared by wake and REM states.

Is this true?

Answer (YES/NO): YES